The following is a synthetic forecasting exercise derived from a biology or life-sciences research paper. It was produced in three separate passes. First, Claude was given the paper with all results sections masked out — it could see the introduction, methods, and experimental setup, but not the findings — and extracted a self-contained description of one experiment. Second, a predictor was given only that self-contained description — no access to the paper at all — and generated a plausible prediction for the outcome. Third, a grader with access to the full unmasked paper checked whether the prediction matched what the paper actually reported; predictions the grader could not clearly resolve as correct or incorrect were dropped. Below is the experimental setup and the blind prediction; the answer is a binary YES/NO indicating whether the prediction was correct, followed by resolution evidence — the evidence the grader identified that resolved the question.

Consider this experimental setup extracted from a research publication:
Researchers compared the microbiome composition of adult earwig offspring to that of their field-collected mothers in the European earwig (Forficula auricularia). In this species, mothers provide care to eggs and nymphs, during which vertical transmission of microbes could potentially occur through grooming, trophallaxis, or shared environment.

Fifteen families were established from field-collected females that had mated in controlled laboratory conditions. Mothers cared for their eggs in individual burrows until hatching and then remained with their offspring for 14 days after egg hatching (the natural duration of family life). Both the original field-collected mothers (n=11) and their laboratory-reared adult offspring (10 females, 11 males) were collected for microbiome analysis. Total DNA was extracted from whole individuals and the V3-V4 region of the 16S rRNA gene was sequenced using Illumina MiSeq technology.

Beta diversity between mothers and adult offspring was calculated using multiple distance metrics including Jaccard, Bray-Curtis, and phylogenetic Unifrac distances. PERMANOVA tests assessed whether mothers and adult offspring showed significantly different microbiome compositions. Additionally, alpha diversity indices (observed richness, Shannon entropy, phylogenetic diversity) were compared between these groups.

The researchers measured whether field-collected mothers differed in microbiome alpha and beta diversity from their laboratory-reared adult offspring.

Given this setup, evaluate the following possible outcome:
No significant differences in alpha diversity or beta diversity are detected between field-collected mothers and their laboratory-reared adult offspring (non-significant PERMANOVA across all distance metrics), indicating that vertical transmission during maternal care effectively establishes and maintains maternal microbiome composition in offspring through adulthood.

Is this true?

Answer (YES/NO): NO